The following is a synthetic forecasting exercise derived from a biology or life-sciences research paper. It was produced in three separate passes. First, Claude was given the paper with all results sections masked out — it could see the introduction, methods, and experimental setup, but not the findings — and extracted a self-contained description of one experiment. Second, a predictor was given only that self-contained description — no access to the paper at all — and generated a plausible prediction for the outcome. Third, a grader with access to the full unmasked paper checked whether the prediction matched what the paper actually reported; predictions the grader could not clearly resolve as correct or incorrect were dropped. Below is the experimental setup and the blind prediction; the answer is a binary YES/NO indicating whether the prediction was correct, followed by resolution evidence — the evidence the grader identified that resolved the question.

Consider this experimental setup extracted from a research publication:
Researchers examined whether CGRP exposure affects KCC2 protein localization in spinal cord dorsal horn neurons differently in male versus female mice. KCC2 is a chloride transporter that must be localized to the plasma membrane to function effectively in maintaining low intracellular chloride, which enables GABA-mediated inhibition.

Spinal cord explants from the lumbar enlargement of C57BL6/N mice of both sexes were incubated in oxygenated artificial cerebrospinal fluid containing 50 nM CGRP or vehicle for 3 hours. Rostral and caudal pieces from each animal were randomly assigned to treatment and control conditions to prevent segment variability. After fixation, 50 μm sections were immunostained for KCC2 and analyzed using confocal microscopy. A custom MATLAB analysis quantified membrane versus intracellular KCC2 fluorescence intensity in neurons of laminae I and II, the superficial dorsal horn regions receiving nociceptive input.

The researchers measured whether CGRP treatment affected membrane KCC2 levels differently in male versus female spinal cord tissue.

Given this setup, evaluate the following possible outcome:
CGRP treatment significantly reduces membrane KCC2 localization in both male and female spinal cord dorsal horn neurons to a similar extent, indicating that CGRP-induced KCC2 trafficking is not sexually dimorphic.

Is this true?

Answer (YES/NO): NO